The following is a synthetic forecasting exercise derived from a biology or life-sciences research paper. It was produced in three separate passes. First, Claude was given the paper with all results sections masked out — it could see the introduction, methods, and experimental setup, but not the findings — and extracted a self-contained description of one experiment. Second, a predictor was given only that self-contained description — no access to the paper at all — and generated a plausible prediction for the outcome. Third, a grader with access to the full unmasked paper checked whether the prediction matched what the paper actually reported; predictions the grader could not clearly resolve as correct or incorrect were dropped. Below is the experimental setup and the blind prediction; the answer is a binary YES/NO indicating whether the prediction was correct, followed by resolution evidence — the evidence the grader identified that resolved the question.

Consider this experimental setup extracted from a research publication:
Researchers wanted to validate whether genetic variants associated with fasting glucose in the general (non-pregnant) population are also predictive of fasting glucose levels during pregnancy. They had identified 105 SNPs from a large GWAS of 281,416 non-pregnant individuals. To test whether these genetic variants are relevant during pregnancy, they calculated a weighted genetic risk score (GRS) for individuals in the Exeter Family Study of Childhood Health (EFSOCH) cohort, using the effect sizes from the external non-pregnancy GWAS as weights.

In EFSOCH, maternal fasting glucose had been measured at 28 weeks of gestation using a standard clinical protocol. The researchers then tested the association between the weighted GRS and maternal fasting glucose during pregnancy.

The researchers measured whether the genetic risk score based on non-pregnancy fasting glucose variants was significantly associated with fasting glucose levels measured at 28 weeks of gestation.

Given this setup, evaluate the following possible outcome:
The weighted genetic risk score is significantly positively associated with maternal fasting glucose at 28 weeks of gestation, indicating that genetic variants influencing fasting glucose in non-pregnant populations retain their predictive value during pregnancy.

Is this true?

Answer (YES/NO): YES